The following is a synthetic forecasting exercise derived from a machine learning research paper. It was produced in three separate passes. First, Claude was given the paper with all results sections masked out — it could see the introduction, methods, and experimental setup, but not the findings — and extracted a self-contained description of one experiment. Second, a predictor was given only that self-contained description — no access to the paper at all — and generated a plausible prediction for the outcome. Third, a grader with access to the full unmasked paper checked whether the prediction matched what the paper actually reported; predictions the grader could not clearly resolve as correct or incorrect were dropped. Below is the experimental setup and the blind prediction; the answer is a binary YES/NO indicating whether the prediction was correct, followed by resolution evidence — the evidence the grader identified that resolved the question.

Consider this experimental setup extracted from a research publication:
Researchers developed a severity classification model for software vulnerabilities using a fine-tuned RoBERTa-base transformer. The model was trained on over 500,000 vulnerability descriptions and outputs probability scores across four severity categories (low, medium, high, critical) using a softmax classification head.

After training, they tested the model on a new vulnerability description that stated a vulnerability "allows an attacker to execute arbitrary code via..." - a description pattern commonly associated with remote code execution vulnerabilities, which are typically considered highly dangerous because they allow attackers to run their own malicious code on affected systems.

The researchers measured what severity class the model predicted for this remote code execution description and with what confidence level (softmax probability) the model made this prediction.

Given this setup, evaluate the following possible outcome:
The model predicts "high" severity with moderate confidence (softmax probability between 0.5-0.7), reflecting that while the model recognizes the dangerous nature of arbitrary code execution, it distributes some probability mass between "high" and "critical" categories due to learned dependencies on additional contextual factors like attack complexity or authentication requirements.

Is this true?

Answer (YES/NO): NO